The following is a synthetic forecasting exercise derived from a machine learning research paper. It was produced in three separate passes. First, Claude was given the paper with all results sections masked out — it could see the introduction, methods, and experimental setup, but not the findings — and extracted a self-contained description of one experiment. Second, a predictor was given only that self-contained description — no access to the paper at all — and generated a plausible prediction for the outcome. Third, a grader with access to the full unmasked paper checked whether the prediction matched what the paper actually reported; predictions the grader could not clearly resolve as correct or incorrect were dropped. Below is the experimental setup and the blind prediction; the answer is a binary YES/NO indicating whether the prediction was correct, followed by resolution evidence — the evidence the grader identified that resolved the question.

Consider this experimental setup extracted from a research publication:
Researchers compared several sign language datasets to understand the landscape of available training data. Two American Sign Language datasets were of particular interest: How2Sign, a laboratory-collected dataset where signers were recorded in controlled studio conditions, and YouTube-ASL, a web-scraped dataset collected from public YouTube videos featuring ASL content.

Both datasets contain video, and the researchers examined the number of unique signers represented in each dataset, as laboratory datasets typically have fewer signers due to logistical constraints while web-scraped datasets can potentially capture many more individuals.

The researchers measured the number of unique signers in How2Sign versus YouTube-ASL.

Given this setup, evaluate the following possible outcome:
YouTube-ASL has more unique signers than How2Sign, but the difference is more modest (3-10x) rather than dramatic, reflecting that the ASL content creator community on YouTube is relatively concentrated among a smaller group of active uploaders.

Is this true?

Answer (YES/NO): NO